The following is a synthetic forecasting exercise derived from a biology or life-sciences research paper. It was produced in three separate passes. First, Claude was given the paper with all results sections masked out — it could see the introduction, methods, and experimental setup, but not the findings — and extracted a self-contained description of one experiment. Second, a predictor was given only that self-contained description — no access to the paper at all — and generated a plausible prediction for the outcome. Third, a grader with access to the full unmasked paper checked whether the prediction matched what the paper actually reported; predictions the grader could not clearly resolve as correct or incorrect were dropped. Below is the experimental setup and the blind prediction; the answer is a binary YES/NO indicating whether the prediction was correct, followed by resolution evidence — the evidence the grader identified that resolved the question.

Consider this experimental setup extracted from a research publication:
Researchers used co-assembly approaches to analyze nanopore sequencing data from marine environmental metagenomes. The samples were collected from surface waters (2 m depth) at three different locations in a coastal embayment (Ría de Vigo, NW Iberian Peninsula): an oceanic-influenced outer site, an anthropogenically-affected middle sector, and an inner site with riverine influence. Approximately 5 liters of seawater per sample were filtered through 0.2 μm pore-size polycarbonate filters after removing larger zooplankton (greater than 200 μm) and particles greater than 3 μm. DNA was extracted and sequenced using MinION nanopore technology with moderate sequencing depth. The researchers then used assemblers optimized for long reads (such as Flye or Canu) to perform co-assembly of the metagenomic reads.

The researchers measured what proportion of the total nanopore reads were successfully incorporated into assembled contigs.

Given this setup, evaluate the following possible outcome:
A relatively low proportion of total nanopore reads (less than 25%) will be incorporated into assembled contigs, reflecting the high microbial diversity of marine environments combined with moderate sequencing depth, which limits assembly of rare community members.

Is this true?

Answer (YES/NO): NO